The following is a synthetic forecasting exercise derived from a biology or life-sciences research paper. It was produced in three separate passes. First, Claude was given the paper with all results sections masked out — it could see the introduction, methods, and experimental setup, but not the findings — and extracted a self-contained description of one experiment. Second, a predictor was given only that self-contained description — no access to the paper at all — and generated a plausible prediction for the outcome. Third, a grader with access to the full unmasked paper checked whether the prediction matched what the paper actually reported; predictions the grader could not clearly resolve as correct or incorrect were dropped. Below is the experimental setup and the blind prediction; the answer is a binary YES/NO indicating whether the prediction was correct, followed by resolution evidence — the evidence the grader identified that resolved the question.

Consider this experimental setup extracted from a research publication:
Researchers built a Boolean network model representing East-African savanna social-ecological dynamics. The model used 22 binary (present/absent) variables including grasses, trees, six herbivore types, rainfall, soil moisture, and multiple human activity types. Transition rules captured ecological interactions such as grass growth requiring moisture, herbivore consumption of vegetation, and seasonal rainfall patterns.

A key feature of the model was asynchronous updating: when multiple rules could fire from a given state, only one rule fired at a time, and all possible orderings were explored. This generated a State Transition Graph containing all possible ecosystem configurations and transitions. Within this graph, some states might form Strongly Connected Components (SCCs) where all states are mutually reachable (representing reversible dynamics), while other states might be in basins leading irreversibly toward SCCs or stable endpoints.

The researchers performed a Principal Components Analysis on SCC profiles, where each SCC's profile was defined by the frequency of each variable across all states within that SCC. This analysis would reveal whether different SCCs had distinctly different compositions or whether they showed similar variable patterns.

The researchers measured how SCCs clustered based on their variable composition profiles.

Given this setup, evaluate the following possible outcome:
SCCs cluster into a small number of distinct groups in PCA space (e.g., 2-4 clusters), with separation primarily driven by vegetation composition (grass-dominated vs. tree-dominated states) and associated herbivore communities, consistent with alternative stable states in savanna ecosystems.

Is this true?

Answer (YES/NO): NO